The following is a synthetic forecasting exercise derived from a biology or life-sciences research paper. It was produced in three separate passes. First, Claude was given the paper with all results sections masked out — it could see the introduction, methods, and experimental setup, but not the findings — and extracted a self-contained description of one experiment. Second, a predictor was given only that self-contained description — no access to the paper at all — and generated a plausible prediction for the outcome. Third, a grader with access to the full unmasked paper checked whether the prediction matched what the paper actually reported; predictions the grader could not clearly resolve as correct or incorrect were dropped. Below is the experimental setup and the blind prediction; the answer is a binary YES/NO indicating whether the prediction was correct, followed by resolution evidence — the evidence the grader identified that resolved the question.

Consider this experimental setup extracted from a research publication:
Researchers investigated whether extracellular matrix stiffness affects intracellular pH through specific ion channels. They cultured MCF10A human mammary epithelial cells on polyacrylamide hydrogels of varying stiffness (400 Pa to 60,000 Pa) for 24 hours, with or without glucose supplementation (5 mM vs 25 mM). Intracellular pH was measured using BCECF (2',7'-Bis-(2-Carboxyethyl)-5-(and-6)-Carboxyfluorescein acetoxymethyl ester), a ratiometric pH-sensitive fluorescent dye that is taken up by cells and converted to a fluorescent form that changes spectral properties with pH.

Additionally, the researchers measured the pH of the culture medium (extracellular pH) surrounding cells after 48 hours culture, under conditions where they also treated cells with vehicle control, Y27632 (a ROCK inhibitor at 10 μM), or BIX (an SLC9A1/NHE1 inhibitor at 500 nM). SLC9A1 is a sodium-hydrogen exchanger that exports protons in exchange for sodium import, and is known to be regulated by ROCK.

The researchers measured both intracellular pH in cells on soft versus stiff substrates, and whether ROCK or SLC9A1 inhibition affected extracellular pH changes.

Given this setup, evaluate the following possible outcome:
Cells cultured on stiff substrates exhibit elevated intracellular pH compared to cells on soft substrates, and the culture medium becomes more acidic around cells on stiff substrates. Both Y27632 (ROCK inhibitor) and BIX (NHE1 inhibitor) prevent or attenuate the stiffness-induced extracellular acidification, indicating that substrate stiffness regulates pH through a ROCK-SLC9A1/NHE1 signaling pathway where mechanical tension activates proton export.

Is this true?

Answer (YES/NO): YES